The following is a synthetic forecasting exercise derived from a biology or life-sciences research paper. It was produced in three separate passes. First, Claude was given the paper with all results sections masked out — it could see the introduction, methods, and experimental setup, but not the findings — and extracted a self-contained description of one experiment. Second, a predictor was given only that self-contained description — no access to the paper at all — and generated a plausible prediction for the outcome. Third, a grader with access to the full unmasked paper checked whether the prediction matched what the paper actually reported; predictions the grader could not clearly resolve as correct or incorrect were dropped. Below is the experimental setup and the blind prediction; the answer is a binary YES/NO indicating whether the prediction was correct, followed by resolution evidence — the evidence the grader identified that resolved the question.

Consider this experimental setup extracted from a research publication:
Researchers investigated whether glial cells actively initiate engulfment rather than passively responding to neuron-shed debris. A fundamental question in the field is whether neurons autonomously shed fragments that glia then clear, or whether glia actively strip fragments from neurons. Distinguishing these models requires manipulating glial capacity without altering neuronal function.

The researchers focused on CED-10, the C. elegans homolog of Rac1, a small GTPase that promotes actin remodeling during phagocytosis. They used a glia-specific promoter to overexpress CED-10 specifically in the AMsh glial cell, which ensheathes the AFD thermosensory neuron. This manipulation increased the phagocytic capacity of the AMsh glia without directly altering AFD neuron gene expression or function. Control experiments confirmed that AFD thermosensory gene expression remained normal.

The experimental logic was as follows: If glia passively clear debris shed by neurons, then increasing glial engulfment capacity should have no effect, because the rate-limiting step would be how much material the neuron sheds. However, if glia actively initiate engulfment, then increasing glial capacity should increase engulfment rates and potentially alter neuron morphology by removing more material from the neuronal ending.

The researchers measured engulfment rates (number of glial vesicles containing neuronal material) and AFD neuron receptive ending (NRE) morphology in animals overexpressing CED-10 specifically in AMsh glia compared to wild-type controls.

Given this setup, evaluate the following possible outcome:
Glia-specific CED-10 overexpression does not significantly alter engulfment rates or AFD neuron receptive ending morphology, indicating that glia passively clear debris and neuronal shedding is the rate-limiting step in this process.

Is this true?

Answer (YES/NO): NO